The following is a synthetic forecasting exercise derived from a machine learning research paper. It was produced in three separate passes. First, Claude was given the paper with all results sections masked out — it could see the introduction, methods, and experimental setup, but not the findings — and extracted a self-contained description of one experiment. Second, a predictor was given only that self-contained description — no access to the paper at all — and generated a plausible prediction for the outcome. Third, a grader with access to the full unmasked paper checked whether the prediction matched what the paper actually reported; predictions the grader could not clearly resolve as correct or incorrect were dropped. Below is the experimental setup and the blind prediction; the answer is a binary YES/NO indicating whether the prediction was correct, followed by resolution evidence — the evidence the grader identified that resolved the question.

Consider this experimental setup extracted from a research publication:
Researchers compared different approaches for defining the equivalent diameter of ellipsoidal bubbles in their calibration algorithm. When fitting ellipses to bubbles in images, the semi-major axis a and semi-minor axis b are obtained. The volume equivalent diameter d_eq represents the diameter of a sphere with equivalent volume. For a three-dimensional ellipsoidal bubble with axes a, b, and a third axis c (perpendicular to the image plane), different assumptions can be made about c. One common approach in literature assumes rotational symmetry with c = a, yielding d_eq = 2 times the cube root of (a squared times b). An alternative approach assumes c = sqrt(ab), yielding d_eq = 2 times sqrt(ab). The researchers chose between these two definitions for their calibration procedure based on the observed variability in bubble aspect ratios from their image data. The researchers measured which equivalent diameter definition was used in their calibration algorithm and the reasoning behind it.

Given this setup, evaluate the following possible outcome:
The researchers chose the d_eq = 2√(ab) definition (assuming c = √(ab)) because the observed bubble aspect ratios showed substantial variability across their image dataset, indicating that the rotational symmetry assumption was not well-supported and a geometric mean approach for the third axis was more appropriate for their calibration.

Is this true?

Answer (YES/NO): YES